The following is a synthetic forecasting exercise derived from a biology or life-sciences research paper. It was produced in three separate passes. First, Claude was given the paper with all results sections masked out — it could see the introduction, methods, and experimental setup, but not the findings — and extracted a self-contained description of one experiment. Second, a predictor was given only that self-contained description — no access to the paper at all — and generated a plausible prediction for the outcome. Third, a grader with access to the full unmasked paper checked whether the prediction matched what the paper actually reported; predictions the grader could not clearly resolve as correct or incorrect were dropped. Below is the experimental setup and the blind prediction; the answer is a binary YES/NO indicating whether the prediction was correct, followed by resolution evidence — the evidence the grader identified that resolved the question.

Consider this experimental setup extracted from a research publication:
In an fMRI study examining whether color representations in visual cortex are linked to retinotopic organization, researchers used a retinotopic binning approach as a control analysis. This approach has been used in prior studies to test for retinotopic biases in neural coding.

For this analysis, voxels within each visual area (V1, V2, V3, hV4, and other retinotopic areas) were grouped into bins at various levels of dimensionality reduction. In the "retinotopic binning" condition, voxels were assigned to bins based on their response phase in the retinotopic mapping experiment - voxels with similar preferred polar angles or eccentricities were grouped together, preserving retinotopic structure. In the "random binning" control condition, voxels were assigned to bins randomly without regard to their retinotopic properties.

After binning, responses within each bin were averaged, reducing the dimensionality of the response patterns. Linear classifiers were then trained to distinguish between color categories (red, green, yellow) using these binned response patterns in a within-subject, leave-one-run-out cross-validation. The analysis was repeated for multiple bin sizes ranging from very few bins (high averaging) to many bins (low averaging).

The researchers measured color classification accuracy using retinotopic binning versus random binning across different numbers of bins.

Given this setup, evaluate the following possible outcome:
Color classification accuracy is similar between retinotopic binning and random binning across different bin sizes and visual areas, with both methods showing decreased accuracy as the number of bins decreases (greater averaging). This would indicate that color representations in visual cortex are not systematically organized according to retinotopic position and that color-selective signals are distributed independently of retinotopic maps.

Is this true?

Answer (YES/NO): NO